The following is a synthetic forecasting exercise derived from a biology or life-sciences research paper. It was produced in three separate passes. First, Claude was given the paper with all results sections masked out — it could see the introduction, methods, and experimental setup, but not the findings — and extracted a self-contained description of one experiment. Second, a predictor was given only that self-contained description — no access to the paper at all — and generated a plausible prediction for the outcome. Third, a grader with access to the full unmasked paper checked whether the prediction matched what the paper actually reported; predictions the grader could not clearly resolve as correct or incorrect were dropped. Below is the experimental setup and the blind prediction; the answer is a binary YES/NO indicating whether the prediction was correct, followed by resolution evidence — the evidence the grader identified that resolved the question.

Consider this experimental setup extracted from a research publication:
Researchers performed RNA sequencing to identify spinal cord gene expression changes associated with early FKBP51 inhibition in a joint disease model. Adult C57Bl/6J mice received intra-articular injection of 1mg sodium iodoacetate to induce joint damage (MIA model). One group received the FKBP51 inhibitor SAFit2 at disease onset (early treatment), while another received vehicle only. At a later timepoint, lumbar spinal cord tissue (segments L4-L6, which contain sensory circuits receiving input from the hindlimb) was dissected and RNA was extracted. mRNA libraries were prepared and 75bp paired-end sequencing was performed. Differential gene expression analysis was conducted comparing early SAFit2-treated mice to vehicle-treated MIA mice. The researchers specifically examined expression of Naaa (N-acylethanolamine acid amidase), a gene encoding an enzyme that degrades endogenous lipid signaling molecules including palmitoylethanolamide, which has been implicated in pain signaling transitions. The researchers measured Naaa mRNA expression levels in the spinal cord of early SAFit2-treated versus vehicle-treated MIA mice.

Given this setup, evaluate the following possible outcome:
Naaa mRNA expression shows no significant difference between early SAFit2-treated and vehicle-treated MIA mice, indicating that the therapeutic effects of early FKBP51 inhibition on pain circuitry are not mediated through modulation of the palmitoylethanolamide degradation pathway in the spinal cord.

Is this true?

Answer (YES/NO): NO